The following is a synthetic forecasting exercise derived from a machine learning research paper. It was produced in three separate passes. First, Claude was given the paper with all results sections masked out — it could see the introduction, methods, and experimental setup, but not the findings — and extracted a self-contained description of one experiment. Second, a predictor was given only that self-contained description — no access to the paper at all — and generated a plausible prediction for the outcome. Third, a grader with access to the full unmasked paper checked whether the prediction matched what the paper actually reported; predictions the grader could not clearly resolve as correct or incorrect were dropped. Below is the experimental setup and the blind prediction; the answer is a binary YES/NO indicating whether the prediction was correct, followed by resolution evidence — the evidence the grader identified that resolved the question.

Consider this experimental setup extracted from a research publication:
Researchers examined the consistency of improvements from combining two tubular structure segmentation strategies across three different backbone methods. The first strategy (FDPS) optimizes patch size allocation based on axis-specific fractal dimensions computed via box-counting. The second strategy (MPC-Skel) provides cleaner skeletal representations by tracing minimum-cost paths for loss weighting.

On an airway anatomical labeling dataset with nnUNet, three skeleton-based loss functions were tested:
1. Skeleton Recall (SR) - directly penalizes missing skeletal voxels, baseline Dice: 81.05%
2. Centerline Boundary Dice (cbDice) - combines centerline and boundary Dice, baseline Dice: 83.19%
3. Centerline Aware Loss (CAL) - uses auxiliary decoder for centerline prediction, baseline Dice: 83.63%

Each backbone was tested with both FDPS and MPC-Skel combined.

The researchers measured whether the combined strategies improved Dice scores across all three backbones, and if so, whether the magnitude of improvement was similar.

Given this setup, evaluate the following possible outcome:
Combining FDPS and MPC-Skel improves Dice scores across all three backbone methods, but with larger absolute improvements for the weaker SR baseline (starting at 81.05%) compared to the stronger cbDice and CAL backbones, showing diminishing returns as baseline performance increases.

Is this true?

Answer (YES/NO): YES